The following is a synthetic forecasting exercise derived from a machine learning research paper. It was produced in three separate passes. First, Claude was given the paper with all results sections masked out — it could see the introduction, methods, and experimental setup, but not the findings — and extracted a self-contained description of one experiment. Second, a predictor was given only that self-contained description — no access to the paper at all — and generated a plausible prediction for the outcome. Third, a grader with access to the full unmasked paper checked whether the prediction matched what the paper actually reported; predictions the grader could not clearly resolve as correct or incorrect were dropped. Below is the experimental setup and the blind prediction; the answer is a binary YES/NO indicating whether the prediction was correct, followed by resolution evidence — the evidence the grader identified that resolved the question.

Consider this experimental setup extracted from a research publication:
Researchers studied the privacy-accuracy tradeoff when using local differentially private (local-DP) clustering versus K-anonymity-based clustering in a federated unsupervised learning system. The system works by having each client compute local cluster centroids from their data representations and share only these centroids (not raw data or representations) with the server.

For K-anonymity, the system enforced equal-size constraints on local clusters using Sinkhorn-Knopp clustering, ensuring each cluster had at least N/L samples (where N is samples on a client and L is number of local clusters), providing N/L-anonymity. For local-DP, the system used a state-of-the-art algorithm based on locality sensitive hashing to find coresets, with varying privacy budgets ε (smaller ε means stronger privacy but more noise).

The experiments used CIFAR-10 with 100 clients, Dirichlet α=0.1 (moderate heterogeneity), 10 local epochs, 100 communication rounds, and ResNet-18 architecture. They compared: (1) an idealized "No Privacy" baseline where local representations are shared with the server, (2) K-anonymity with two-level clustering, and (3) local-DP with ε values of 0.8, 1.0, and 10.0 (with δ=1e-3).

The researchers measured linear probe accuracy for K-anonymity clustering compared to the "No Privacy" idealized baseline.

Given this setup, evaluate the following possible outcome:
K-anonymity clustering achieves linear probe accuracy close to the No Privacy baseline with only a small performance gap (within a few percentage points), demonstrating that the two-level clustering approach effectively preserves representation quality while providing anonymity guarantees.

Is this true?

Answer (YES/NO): YES